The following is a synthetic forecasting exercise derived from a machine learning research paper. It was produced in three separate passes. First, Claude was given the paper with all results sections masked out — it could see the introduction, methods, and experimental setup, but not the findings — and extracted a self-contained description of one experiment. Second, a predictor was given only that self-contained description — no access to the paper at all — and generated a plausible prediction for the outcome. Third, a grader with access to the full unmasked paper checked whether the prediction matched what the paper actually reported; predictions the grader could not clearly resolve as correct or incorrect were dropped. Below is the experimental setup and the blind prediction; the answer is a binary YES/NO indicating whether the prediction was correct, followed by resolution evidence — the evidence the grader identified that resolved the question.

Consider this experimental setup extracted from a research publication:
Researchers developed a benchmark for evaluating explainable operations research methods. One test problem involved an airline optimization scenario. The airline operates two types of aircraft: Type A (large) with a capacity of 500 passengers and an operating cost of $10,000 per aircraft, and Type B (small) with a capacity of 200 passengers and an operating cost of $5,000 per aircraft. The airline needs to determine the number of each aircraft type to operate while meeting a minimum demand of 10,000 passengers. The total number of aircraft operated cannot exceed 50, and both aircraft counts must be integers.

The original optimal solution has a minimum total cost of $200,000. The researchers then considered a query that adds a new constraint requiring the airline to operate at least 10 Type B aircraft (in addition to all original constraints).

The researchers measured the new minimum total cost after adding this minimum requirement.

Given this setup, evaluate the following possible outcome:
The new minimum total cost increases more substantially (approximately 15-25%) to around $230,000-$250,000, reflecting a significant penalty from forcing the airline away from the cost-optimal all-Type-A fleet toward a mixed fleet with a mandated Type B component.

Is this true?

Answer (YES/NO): NO